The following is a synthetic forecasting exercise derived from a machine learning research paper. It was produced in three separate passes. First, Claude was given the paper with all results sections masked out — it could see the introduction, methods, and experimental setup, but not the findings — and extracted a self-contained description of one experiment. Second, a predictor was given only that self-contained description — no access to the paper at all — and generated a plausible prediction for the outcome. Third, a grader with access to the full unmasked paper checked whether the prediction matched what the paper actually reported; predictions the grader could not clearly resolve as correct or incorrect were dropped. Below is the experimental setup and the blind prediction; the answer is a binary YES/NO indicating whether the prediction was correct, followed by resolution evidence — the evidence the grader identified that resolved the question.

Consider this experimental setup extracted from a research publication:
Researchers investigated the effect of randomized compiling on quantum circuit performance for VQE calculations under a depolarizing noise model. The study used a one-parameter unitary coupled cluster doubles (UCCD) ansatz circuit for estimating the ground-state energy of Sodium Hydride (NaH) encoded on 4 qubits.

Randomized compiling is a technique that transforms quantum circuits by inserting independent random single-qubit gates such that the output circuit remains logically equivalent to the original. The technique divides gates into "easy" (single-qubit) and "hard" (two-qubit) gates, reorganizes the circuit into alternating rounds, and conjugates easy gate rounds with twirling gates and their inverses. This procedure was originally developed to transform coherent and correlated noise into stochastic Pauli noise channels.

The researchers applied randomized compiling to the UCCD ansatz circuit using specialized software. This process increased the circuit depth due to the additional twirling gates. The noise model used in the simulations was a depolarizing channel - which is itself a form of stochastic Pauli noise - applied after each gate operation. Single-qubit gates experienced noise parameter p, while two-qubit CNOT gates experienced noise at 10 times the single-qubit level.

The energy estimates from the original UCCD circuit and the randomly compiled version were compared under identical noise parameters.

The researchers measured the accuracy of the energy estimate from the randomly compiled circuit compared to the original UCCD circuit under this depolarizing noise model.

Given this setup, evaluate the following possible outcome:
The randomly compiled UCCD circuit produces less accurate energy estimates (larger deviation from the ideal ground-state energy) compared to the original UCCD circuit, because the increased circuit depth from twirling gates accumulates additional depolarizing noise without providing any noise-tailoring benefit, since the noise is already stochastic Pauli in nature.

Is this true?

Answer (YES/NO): YES